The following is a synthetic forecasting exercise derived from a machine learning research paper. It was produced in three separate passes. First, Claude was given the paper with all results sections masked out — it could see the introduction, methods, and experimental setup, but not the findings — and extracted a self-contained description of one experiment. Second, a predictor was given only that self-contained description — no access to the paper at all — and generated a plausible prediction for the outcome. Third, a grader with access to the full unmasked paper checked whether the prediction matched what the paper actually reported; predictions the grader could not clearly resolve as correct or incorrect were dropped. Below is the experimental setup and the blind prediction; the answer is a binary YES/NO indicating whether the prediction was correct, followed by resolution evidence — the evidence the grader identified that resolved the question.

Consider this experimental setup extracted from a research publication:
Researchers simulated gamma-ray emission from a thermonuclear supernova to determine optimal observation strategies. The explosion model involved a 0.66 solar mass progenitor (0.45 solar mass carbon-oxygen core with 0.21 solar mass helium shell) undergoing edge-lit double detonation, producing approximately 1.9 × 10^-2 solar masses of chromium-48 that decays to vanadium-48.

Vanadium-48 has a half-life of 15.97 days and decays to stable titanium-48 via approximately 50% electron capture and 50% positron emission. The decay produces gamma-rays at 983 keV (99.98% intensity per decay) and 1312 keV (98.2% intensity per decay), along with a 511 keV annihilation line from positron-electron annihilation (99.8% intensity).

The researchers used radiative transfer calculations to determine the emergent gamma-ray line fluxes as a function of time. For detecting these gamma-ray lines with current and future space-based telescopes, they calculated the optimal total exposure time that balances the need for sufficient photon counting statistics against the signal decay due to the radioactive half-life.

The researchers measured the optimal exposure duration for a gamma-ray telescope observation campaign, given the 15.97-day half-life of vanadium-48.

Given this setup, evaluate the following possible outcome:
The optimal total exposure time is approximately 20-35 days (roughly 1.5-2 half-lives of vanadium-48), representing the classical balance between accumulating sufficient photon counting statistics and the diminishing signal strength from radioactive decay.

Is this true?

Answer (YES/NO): NO